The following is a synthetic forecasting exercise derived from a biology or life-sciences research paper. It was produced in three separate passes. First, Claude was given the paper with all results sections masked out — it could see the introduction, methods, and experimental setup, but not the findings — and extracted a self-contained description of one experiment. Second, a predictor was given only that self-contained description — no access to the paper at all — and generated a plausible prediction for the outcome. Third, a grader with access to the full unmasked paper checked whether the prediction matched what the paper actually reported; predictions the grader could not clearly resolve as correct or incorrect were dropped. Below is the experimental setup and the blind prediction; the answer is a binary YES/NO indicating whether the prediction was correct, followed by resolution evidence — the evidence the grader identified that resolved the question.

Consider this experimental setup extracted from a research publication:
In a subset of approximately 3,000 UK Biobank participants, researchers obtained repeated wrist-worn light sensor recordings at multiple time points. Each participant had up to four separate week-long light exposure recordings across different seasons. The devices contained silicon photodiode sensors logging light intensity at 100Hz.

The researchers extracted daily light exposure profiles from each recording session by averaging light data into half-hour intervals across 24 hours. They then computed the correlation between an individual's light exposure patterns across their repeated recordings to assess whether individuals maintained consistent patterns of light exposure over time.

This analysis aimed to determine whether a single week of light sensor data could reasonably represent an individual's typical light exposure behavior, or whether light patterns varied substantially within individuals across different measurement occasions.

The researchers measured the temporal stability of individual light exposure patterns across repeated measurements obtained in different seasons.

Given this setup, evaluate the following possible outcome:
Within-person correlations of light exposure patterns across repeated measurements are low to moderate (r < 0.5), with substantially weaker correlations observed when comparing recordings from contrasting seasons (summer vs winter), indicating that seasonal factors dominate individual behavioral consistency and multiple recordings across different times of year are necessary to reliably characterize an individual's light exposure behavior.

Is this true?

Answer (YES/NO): NO